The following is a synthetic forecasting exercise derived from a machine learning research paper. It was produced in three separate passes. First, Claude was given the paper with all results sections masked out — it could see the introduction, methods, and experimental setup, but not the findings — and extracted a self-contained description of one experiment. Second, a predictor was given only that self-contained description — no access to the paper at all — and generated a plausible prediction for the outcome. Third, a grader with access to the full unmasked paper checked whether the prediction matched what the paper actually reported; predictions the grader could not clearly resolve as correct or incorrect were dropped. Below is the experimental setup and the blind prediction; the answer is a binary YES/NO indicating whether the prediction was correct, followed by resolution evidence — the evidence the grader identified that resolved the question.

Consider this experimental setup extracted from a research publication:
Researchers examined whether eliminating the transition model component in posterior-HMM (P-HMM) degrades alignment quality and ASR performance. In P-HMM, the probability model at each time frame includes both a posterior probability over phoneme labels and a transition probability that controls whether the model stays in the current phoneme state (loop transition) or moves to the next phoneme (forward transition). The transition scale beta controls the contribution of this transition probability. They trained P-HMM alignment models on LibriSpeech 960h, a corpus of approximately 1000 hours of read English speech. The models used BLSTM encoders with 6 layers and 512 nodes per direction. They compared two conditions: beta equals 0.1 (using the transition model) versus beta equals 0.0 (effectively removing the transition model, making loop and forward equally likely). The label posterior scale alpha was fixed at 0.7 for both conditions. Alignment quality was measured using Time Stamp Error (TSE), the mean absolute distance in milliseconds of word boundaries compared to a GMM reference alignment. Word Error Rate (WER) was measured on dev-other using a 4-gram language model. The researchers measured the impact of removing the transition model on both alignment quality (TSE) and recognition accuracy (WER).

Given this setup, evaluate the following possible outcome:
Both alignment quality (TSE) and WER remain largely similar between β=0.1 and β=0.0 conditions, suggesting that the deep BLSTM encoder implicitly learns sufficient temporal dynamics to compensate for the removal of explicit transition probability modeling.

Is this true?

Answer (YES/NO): NO